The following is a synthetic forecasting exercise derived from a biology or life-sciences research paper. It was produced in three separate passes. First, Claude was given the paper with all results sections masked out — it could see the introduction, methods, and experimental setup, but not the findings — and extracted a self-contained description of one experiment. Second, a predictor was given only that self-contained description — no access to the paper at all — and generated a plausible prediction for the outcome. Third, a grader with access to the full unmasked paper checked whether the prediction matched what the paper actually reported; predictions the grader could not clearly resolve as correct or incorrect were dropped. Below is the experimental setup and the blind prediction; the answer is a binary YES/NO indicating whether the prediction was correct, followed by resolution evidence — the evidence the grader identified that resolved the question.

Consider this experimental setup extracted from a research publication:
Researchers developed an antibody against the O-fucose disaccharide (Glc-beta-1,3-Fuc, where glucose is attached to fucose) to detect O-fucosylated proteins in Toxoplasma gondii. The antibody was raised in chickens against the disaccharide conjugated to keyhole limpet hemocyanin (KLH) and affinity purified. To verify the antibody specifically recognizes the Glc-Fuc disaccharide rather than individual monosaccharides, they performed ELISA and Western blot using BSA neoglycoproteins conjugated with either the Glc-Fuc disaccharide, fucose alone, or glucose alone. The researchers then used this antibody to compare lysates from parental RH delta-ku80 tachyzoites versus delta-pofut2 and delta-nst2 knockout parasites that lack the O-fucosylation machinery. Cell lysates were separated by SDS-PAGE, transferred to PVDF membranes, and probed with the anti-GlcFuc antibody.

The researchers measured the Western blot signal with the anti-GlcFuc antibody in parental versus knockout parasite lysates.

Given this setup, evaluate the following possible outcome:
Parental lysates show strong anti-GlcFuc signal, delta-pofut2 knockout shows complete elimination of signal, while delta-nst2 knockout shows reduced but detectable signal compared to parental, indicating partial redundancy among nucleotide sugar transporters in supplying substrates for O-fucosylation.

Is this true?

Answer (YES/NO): NO